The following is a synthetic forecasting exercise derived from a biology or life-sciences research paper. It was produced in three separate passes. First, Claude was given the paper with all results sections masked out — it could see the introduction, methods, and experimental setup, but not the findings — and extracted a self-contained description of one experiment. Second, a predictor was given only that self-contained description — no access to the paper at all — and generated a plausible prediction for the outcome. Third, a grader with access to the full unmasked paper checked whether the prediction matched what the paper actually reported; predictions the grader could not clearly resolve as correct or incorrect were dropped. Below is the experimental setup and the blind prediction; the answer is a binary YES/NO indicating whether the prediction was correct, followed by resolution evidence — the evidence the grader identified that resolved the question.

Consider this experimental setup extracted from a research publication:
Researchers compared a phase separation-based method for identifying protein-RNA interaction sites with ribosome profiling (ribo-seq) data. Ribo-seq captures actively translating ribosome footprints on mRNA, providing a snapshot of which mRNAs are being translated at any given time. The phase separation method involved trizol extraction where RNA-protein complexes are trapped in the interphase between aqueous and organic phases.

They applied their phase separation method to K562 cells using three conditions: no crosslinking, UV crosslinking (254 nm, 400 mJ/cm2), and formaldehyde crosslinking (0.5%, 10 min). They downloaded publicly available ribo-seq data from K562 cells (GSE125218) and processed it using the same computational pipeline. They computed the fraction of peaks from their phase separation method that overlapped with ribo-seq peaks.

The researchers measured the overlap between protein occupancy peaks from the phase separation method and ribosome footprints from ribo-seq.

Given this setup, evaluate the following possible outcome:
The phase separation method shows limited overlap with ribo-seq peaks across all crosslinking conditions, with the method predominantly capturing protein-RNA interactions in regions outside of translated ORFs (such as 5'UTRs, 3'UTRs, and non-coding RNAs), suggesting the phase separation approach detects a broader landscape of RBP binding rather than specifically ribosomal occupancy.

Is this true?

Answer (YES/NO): NO